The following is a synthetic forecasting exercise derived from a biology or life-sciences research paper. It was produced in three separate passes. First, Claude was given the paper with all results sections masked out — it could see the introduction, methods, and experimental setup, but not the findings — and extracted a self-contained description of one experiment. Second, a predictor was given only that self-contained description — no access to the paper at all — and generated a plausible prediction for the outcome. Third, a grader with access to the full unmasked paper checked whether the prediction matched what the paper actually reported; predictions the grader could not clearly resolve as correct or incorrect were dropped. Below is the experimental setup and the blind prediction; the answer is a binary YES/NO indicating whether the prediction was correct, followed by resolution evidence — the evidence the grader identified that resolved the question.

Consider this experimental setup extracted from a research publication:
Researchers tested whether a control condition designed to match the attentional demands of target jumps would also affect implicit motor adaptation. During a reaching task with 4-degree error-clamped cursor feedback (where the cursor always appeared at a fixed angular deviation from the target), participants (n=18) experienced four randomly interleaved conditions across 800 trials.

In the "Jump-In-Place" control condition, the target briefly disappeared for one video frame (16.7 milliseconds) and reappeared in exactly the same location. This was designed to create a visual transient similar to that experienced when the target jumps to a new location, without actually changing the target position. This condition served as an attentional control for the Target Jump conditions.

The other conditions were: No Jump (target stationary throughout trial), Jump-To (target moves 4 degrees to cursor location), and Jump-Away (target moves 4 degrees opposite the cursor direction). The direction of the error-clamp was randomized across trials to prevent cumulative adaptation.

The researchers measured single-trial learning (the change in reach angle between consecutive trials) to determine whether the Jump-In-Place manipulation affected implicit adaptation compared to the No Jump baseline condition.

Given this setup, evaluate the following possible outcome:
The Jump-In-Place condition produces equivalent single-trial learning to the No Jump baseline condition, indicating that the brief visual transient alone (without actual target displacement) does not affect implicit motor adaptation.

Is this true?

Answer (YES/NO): YES